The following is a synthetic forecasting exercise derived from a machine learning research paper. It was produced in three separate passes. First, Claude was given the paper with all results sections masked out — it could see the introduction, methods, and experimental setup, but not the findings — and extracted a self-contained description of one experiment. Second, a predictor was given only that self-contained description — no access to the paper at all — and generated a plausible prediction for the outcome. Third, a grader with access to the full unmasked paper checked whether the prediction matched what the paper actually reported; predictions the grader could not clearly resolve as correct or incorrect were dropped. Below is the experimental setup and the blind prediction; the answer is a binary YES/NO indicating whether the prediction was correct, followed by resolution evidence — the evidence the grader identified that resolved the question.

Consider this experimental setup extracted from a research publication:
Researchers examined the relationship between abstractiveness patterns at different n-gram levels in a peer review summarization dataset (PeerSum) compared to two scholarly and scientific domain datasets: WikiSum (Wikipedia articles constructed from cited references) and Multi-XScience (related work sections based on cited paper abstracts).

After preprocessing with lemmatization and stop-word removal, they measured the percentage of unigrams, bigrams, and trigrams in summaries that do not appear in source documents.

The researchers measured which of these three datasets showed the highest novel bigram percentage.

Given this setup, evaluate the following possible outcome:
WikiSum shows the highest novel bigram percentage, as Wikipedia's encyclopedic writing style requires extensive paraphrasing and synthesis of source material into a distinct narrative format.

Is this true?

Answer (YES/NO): NO